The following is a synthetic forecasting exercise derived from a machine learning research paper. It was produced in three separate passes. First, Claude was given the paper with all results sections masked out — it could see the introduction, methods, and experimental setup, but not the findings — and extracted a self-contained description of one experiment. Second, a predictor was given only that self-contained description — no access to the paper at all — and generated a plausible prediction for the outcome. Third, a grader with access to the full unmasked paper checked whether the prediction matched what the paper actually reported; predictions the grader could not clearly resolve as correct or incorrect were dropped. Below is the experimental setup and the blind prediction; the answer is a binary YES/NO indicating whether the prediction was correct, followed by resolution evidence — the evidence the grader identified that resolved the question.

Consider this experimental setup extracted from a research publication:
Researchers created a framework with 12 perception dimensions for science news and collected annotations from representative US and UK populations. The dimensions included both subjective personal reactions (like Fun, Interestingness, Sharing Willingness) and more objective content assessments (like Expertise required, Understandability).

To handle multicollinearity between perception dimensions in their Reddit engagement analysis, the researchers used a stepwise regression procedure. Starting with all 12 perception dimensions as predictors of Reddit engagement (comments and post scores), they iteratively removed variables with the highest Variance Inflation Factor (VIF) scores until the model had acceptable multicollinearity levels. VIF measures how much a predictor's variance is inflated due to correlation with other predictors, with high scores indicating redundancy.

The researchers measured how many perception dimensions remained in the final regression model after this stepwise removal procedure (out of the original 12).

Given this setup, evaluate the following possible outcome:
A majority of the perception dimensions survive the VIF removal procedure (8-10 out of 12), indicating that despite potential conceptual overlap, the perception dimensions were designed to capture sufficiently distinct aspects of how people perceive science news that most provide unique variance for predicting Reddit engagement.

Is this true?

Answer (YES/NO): NO